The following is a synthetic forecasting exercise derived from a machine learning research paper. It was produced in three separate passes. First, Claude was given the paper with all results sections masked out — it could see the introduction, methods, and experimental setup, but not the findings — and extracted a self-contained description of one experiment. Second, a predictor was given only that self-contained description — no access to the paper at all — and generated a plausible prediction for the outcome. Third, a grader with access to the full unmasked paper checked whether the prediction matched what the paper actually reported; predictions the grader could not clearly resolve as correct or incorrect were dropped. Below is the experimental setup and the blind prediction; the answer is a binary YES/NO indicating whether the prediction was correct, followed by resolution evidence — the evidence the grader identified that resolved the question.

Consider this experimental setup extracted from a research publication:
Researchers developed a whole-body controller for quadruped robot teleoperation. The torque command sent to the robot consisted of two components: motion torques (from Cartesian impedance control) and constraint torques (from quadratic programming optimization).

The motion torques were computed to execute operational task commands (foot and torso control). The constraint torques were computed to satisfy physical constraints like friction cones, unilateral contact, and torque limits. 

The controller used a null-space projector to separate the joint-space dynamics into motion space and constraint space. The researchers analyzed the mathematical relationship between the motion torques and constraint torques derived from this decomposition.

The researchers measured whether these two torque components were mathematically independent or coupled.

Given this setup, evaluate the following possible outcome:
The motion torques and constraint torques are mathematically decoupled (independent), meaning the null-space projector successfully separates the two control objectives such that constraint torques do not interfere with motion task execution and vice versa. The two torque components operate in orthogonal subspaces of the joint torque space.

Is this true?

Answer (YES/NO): YES